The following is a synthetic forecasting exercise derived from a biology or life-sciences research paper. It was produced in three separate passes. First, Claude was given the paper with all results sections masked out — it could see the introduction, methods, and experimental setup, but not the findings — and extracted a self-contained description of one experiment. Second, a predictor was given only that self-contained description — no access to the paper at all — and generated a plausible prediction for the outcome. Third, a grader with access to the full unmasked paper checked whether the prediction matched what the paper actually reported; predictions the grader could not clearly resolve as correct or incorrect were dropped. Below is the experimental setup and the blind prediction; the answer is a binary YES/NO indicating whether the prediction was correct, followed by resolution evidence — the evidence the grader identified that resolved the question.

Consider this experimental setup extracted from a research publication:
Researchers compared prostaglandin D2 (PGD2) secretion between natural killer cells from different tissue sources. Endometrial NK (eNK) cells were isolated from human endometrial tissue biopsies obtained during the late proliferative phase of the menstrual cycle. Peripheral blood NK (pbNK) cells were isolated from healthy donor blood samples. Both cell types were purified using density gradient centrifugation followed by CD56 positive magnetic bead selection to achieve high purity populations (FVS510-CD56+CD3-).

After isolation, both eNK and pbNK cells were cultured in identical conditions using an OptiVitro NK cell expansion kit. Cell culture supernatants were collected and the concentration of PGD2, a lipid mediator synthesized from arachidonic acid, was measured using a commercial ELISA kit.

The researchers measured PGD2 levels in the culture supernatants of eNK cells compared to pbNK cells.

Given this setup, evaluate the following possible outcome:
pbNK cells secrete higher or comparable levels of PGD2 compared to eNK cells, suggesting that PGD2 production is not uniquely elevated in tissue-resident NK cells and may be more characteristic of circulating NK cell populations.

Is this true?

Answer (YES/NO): NO